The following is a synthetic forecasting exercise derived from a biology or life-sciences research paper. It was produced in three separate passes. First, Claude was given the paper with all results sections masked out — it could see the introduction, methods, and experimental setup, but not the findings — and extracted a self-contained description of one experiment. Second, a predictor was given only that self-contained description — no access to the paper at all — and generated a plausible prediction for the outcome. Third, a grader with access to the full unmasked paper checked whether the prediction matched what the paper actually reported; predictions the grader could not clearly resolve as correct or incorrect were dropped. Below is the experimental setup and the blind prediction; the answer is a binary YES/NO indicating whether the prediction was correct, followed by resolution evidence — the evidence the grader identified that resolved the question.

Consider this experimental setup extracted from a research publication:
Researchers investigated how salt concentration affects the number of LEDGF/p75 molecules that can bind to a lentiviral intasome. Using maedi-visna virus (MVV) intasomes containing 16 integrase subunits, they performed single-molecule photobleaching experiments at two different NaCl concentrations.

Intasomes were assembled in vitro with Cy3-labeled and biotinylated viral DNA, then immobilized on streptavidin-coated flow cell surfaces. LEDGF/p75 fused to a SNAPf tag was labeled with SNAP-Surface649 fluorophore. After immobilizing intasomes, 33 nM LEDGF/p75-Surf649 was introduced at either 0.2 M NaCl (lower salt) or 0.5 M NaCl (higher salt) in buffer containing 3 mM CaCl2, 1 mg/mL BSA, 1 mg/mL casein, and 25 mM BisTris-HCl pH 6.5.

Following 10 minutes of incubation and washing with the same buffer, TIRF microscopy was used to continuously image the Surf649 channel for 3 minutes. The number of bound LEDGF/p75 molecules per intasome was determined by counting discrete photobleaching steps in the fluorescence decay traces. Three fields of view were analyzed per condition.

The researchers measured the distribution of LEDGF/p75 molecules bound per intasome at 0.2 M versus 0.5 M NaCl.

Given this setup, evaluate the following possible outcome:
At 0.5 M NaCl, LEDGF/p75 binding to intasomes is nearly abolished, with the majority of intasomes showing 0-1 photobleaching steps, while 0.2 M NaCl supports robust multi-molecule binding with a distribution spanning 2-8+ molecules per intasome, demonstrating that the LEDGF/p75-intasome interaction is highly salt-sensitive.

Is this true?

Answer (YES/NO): NO